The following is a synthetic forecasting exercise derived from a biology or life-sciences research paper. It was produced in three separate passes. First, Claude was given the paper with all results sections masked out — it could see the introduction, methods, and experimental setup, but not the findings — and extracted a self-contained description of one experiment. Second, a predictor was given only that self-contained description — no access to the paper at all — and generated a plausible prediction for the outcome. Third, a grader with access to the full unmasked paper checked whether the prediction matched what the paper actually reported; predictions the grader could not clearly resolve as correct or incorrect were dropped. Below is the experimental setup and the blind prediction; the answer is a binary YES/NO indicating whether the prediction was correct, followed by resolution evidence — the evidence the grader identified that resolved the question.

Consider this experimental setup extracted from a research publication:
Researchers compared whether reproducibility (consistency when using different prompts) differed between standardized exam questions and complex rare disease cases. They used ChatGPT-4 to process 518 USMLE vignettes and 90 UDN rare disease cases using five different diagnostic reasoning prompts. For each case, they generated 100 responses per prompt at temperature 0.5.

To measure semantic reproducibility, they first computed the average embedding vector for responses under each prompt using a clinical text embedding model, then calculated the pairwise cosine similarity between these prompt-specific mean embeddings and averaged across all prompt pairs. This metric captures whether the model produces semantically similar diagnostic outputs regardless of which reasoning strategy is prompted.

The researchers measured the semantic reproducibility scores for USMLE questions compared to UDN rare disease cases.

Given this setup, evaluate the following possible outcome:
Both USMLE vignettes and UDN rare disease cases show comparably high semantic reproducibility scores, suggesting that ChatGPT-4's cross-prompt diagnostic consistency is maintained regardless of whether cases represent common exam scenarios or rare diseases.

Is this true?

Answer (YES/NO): NO